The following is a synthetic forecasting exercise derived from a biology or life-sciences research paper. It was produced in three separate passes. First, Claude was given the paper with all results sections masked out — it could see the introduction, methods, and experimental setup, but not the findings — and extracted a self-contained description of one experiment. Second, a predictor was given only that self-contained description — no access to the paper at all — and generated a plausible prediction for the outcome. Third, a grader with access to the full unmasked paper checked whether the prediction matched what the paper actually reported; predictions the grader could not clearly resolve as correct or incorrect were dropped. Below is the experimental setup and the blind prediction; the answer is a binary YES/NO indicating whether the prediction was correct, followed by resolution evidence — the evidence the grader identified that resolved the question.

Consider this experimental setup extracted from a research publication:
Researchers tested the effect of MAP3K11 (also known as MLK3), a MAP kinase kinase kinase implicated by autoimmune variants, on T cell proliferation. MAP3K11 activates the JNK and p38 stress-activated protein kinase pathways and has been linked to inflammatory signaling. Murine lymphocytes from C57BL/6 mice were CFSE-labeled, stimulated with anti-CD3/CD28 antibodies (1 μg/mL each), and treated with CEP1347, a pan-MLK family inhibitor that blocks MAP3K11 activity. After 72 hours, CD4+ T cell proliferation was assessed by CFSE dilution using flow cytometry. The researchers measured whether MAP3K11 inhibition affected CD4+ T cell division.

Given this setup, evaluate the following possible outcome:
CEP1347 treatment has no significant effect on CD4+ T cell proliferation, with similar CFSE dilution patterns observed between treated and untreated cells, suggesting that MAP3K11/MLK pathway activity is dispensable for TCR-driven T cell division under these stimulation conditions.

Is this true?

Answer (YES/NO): NO